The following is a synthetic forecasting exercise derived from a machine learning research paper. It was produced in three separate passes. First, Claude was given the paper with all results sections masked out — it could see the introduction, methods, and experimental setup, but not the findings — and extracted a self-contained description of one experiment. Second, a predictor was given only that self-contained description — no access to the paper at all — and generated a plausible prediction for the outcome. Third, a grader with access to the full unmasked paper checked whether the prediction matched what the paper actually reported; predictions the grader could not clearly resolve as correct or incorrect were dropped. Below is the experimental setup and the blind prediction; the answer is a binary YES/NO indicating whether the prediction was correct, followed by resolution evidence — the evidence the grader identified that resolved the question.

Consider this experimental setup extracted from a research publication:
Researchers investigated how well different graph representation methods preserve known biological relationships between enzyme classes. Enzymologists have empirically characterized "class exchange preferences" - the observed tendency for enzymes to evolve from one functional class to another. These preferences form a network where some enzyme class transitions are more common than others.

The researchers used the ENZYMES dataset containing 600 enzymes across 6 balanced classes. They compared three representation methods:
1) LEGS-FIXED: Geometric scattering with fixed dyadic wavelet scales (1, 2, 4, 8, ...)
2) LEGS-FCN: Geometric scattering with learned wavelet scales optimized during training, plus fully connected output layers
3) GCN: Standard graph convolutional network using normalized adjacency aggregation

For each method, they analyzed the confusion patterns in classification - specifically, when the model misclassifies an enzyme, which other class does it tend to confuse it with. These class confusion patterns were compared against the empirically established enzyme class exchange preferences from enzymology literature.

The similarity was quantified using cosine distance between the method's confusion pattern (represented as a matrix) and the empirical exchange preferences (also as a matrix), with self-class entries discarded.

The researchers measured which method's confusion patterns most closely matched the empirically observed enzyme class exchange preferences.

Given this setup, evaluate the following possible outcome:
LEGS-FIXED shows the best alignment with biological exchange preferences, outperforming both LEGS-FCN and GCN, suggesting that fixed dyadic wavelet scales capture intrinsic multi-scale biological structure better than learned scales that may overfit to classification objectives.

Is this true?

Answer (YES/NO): YES